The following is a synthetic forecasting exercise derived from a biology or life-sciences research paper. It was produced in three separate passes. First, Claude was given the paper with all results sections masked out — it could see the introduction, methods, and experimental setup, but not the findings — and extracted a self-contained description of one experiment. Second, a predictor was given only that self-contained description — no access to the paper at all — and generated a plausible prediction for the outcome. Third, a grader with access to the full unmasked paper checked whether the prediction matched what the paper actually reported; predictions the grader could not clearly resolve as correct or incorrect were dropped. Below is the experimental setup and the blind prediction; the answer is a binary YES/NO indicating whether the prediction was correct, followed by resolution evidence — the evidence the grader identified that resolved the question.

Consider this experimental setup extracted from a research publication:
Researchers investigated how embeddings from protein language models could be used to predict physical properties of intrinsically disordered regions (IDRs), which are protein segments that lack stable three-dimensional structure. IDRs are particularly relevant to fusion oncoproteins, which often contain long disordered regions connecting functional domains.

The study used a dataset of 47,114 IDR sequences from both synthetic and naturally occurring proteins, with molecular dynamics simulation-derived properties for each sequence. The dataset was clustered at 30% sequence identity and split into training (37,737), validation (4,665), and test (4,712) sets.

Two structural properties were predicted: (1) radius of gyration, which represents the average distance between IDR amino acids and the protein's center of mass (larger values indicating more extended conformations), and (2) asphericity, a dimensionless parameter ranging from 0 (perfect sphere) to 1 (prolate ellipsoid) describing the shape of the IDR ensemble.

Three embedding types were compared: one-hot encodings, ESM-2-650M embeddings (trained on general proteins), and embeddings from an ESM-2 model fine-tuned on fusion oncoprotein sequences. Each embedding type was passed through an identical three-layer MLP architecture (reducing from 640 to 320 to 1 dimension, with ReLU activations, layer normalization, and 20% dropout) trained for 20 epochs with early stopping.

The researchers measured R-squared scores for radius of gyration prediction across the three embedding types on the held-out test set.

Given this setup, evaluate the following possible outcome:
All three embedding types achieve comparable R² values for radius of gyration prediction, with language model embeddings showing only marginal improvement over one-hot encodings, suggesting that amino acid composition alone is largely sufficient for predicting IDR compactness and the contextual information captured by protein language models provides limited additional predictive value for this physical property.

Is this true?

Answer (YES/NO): NO